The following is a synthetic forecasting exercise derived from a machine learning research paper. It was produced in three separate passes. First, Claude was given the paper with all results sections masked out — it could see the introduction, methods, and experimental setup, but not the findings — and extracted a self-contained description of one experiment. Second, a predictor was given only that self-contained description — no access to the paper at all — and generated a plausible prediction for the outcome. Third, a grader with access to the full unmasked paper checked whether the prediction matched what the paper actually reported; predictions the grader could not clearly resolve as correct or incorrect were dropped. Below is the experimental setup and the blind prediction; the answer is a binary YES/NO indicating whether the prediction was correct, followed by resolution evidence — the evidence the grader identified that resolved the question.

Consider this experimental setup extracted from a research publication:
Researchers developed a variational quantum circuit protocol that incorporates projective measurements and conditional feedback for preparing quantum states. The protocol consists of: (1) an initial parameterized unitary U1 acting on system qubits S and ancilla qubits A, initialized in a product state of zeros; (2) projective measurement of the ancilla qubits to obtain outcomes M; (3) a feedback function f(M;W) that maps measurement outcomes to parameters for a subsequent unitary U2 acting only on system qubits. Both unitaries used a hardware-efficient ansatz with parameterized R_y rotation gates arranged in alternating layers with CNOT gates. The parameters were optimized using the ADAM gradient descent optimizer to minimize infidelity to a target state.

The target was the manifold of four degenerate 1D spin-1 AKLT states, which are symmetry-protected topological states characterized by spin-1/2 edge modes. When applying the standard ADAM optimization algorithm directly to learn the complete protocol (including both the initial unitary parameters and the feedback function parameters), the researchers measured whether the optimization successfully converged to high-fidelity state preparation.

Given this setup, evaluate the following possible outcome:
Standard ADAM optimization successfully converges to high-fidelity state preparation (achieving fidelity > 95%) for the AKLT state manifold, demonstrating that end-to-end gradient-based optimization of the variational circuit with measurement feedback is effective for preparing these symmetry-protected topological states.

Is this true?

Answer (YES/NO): NO